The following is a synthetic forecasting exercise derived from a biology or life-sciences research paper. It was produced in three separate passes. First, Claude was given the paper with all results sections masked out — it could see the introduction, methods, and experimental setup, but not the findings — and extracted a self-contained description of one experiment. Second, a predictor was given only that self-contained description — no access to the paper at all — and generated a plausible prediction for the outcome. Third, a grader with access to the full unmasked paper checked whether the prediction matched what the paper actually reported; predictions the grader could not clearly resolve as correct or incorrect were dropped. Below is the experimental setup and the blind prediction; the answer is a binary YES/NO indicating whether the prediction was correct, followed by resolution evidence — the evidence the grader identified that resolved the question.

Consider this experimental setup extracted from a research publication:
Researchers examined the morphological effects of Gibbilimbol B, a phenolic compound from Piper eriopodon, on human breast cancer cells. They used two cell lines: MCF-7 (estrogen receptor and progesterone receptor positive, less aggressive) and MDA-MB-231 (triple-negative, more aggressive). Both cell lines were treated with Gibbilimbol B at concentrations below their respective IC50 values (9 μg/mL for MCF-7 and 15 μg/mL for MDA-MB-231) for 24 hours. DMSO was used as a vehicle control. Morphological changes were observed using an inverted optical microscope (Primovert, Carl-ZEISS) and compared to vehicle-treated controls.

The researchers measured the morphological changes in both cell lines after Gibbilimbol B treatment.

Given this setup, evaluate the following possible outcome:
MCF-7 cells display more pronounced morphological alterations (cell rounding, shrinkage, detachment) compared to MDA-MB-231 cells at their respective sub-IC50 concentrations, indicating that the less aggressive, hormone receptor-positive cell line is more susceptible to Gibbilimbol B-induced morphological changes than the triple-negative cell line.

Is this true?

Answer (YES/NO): NO